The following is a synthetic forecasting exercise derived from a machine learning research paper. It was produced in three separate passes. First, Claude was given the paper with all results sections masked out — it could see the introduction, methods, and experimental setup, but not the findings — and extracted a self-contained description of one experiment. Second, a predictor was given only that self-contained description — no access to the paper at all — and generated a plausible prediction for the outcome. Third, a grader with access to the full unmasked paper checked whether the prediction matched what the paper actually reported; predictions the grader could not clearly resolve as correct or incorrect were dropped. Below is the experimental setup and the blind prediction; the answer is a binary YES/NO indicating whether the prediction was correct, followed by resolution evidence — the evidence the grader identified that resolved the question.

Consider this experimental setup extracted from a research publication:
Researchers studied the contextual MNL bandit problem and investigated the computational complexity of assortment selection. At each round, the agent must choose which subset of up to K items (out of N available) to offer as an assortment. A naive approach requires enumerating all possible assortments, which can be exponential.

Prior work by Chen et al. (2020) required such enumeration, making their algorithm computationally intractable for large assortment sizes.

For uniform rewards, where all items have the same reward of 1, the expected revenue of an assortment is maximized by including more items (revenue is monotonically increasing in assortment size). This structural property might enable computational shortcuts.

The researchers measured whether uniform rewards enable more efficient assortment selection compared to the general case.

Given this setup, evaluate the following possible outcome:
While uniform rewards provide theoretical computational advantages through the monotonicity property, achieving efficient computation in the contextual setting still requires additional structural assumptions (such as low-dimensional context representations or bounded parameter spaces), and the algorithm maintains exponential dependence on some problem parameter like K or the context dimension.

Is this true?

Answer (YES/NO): NO